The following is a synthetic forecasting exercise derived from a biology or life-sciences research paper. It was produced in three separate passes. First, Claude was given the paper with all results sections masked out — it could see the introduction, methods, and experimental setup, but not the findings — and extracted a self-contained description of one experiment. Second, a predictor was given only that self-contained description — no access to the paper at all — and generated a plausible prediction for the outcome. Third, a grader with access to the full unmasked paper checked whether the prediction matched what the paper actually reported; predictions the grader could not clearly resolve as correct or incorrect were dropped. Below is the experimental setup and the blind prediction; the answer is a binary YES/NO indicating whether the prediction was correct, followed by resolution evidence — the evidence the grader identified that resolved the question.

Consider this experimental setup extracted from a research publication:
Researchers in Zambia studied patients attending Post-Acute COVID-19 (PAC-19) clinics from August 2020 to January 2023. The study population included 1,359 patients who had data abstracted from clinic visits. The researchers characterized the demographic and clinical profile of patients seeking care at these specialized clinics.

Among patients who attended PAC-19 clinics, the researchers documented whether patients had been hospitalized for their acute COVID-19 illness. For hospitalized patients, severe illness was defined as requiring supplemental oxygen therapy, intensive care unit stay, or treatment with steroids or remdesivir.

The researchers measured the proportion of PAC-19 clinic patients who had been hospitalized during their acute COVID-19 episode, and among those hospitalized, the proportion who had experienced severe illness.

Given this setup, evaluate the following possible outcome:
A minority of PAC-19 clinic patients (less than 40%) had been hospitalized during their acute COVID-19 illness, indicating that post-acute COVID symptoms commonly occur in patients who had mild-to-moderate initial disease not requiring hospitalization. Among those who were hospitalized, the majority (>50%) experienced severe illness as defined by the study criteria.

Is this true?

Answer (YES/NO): NO